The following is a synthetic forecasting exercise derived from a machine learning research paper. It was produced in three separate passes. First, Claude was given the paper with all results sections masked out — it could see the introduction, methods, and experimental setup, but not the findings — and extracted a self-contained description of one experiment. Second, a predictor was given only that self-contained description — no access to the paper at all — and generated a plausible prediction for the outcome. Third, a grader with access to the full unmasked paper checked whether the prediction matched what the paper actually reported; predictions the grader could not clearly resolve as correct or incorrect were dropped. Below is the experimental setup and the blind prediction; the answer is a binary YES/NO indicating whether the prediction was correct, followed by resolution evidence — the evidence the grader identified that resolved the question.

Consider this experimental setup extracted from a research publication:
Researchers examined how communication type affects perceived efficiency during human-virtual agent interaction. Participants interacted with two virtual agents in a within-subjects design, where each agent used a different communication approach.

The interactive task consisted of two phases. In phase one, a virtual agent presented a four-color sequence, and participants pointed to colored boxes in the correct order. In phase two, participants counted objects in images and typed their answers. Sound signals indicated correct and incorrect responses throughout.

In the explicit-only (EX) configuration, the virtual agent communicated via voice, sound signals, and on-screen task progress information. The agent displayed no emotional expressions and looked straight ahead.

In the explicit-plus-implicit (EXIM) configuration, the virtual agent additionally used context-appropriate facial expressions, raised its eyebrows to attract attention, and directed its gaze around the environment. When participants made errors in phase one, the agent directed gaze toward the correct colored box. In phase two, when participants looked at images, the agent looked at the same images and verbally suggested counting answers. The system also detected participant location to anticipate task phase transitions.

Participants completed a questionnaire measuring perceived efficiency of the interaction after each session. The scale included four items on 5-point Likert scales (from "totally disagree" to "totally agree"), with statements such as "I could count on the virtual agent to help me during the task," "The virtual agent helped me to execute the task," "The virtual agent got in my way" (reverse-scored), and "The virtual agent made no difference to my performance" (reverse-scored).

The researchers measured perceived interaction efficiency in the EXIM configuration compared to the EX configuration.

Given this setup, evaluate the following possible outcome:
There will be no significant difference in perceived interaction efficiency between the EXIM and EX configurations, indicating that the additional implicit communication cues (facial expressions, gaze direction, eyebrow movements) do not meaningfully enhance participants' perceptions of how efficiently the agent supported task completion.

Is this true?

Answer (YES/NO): YES